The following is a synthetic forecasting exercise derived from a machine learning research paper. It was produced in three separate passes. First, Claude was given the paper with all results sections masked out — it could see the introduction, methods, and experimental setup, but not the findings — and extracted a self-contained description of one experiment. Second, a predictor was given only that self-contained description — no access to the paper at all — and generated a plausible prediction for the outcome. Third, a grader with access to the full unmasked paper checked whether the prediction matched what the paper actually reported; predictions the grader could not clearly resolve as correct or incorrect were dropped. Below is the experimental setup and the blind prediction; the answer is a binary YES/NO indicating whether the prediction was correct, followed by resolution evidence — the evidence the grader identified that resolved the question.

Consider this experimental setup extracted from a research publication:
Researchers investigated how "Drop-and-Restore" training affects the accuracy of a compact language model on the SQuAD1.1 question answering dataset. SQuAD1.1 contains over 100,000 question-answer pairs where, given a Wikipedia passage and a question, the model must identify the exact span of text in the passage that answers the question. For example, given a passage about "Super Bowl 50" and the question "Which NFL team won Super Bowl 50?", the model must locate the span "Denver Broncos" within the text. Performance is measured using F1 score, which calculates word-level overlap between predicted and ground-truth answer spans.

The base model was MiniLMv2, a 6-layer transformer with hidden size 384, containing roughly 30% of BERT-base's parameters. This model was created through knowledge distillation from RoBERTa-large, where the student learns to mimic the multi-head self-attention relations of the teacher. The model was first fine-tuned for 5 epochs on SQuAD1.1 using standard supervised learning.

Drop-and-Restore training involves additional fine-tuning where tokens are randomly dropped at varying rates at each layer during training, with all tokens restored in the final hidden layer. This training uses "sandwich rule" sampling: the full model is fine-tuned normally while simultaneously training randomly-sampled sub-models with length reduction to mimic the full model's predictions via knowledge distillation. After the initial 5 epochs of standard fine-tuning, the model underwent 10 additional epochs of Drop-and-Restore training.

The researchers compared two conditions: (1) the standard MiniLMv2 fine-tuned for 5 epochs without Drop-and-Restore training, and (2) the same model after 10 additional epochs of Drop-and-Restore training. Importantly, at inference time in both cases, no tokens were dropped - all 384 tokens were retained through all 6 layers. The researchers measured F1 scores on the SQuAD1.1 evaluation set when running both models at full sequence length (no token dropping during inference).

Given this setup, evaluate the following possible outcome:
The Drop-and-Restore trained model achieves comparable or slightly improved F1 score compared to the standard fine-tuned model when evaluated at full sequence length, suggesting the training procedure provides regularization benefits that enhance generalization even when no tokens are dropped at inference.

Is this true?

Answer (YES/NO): YES